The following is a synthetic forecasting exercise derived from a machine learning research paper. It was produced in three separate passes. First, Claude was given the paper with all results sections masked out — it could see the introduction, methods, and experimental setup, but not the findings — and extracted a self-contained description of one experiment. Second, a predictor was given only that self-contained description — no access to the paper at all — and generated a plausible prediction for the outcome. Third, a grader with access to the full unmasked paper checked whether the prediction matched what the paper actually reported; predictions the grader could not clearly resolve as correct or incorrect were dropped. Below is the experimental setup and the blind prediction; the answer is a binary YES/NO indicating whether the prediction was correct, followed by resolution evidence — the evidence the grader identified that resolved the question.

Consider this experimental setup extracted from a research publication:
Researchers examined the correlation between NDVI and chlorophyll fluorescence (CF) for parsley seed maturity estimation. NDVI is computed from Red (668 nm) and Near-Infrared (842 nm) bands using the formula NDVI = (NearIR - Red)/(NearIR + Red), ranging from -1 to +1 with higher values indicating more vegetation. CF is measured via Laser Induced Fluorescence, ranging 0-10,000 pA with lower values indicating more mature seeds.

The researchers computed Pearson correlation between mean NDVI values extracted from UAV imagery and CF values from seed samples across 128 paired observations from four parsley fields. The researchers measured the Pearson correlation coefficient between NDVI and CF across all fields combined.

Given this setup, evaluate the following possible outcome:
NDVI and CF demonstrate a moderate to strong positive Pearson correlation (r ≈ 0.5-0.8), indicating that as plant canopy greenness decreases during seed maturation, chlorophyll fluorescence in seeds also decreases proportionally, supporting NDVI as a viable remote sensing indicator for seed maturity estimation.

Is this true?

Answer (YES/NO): YES